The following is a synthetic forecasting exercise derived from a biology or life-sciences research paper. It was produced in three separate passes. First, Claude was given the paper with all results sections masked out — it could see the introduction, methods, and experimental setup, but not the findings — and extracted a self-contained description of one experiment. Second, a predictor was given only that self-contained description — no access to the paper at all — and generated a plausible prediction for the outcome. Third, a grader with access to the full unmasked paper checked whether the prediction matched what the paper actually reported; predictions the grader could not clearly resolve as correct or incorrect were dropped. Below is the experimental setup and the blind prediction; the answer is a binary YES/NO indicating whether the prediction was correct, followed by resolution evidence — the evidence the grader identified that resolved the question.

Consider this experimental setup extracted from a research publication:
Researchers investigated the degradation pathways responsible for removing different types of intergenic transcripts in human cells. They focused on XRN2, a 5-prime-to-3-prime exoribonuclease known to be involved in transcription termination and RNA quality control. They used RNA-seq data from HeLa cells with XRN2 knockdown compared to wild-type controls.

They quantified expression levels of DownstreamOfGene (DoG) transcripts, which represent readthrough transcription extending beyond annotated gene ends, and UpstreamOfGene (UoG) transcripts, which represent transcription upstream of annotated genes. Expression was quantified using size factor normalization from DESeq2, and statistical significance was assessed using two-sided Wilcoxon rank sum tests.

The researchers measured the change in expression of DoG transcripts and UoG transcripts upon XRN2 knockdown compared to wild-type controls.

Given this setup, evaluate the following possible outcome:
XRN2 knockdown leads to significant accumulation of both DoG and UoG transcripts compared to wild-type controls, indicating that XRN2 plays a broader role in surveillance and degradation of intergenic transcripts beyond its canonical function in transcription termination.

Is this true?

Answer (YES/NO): NO